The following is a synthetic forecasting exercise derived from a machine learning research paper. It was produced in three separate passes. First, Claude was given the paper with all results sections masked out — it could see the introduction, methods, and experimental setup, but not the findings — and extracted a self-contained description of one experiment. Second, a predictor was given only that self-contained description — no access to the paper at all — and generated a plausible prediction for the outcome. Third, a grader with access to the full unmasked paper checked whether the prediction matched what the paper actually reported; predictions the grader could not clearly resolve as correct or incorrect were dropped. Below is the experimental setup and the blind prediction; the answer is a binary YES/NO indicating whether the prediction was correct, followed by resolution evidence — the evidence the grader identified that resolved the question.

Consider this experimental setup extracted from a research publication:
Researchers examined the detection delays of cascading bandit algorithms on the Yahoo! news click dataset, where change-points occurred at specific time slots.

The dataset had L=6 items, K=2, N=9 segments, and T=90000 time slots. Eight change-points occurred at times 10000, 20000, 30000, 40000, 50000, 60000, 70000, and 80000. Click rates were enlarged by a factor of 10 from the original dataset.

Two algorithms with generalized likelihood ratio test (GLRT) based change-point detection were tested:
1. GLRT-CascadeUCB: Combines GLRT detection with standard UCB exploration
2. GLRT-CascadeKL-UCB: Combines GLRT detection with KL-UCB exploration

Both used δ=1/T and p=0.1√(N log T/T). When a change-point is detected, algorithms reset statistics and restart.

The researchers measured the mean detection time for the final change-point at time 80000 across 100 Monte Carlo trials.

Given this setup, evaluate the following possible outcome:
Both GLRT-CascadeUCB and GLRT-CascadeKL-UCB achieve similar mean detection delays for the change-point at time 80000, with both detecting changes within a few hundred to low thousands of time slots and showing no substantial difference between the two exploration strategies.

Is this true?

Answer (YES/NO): NO